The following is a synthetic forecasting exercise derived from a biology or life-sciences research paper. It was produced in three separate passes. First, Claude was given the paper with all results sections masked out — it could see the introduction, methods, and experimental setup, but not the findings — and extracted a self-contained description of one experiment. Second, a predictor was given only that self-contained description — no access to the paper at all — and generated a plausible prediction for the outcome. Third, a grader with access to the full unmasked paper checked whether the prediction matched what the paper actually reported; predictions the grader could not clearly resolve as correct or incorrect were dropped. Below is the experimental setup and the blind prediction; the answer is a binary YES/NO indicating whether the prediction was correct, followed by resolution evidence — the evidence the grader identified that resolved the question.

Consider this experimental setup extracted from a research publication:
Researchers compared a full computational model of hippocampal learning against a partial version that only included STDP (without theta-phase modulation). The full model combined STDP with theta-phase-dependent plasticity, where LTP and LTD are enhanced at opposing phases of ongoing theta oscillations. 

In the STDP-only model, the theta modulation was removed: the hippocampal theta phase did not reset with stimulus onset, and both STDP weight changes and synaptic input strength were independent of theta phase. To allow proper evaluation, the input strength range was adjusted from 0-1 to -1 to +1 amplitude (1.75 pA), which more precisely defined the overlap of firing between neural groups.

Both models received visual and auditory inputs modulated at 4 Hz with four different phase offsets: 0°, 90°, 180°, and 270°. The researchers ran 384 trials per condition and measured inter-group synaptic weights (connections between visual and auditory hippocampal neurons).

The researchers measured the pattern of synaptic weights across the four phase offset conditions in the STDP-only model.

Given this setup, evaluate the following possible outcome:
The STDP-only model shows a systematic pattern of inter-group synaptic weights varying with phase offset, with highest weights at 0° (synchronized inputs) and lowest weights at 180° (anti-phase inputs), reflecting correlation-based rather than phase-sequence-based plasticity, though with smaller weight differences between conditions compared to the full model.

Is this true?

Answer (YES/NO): NO